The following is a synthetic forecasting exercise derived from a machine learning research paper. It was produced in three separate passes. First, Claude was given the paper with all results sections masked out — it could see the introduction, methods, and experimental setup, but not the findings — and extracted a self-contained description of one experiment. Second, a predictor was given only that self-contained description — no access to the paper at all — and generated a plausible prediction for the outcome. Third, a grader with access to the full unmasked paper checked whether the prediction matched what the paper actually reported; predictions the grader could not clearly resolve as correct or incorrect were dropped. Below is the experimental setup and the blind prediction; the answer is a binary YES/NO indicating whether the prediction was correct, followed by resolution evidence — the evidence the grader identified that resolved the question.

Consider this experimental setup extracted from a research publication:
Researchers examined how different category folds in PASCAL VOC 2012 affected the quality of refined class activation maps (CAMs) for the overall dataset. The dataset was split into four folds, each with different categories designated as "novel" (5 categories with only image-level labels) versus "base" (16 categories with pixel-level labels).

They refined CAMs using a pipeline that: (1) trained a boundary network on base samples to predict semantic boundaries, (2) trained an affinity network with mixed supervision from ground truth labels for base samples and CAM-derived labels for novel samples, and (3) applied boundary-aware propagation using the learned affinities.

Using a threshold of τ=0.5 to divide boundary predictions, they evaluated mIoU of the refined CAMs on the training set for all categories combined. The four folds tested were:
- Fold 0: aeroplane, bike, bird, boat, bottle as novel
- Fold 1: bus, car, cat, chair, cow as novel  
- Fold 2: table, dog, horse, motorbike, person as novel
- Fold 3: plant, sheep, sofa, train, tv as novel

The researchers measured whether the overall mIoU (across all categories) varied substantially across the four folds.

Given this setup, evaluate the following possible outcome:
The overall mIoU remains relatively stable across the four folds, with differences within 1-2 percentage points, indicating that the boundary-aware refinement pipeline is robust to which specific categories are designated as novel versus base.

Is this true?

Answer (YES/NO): YES